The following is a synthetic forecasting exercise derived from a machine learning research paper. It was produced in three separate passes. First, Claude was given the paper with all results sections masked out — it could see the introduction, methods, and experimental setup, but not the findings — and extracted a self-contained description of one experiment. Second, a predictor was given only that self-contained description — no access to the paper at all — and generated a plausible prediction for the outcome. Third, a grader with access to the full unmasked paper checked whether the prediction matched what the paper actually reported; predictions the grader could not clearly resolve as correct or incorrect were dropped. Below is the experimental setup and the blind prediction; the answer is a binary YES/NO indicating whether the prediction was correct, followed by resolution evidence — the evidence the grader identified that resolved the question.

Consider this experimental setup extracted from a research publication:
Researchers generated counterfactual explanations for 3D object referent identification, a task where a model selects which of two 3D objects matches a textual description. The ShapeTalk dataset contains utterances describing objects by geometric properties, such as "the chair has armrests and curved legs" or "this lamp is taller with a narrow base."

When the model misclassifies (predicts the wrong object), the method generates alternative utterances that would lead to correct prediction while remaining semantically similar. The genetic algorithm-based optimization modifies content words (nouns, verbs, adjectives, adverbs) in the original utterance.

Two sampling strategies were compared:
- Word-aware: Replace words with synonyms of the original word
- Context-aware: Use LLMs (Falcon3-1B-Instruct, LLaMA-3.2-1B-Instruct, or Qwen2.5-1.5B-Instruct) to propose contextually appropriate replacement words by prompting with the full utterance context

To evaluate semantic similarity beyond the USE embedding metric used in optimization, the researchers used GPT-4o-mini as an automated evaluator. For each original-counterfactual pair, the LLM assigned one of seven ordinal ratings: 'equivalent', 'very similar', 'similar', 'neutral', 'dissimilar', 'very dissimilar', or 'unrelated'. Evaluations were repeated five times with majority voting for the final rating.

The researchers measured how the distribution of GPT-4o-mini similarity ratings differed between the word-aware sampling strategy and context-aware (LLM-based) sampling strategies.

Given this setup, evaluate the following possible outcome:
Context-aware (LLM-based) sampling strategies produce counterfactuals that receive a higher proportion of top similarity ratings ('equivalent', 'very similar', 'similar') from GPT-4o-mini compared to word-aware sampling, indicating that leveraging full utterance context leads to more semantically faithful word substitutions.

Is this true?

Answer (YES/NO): YES